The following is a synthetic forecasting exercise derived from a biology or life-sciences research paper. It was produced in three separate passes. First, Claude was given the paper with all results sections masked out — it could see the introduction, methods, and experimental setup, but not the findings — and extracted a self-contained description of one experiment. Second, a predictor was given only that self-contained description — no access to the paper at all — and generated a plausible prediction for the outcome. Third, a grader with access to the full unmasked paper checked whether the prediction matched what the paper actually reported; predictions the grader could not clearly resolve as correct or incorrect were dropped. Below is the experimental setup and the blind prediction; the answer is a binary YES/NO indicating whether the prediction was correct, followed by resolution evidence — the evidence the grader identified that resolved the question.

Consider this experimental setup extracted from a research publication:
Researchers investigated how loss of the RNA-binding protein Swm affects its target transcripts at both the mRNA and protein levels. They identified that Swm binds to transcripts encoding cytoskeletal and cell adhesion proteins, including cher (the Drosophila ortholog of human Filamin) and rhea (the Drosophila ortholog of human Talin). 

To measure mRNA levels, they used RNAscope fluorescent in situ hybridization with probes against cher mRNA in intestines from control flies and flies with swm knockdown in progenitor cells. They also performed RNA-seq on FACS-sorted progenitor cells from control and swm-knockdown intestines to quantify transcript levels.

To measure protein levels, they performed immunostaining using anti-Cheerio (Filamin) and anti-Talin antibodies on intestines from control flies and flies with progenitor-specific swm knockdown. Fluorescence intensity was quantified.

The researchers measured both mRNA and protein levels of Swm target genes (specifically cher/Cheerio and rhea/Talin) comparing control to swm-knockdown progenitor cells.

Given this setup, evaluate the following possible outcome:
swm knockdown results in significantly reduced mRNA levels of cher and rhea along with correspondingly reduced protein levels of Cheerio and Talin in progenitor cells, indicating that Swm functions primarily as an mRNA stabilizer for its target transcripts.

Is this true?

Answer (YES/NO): NO